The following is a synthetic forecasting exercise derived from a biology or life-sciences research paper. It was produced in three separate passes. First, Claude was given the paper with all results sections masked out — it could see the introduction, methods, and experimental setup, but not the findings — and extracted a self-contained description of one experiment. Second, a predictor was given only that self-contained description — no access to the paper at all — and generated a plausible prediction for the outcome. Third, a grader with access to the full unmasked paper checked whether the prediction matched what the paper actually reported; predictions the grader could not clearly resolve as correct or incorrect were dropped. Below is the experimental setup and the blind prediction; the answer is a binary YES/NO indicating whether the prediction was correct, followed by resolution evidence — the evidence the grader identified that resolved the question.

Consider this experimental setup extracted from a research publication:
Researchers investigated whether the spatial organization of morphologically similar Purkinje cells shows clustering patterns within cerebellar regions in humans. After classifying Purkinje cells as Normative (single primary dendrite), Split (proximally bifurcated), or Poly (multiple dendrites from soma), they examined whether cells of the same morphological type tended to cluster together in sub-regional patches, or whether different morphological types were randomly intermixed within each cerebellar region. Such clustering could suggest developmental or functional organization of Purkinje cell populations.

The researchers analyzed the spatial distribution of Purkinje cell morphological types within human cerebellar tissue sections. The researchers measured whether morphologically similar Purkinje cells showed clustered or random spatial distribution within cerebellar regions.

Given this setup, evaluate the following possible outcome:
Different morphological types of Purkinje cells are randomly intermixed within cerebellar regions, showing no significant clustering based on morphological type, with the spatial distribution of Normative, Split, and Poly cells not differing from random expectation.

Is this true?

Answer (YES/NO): NO